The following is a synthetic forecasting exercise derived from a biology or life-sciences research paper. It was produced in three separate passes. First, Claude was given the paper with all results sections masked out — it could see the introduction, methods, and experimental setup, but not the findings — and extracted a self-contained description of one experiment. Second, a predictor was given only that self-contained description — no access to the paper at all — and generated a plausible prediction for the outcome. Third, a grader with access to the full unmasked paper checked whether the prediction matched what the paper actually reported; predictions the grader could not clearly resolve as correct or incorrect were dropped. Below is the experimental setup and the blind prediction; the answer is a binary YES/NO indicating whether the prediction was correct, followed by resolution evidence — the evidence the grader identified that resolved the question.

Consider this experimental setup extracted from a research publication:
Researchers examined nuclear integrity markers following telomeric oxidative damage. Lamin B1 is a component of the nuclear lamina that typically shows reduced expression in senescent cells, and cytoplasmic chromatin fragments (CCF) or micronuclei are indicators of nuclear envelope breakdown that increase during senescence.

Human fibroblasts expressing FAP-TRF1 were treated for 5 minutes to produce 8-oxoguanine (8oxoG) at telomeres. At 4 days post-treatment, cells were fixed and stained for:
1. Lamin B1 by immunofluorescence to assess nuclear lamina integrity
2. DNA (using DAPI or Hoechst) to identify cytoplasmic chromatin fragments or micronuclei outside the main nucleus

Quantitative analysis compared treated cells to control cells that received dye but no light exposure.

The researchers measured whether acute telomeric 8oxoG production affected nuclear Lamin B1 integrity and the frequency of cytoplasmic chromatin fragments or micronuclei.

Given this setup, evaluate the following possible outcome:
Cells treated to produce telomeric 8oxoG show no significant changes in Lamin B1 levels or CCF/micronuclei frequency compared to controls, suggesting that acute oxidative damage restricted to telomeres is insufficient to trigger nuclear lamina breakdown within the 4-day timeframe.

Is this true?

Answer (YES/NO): NO